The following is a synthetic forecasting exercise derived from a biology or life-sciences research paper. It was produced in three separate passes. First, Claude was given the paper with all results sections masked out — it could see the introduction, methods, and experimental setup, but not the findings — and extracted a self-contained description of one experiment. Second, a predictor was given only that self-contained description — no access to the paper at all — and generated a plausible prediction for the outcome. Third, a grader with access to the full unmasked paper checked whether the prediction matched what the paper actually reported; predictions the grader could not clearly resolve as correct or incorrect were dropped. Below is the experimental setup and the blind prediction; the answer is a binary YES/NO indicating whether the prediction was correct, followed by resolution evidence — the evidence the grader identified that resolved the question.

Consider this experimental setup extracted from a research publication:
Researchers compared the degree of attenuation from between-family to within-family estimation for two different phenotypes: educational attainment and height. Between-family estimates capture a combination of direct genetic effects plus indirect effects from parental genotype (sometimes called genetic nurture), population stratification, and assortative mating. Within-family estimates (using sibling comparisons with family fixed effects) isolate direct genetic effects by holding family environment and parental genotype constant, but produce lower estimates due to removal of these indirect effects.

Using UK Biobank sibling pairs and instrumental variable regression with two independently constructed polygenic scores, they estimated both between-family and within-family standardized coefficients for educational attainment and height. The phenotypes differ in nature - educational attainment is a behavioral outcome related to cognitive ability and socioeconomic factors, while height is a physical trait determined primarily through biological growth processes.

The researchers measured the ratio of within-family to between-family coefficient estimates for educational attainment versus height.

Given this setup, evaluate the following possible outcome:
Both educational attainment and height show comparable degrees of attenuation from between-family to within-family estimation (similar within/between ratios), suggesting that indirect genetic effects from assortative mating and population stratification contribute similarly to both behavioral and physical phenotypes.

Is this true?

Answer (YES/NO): NO